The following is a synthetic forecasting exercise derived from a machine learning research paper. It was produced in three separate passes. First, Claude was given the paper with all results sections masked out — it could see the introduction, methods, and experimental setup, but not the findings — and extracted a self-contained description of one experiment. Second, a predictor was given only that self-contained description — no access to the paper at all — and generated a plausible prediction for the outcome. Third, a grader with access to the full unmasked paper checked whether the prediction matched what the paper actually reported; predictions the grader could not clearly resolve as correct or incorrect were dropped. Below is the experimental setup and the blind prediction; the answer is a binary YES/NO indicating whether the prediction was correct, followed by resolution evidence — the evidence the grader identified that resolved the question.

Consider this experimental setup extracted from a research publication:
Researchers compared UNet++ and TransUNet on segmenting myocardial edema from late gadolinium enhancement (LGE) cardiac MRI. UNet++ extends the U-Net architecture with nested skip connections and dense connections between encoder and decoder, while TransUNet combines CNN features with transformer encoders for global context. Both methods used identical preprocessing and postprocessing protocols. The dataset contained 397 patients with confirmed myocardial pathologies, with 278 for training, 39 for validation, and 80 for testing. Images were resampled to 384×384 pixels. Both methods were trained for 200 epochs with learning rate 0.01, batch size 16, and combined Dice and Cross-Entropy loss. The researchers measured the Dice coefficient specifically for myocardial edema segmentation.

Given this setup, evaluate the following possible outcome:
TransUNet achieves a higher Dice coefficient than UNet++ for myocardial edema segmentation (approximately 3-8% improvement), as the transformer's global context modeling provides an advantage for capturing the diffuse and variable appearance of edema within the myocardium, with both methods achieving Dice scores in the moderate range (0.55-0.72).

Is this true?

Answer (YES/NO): NO